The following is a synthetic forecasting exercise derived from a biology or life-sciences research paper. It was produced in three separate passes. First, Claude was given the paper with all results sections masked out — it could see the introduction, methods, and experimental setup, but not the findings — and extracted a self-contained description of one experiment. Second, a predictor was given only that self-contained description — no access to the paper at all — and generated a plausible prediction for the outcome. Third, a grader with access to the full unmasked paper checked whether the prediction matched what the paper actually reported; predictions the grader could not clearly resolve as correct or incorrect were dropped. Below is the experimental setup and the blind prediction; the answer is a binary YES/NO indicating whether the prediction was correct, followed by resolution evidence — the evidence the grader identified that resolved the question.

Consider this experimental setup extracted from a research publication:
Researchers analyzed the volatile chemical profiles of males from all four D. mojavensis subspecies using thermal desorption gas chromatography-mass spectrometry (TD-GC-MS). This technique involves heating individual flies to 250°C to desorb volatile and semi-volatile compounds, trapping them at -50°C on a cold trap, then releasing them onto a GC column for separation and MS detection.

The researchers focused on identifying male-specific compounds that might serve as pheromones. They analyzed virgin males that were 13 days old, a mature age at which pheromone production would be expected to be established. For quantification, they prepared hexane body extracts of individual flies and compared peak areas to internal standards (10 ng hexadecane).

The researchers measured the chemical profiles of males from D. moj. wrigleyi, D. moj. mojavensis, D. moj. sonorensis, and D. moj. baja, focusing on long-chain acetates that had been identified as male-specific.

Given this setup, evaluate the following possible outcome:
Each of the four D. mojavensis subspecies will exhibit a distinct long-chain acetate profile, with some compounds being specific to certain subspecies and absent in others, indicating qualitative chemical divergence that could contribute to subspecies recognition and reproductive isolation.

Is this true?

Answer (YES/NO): NO